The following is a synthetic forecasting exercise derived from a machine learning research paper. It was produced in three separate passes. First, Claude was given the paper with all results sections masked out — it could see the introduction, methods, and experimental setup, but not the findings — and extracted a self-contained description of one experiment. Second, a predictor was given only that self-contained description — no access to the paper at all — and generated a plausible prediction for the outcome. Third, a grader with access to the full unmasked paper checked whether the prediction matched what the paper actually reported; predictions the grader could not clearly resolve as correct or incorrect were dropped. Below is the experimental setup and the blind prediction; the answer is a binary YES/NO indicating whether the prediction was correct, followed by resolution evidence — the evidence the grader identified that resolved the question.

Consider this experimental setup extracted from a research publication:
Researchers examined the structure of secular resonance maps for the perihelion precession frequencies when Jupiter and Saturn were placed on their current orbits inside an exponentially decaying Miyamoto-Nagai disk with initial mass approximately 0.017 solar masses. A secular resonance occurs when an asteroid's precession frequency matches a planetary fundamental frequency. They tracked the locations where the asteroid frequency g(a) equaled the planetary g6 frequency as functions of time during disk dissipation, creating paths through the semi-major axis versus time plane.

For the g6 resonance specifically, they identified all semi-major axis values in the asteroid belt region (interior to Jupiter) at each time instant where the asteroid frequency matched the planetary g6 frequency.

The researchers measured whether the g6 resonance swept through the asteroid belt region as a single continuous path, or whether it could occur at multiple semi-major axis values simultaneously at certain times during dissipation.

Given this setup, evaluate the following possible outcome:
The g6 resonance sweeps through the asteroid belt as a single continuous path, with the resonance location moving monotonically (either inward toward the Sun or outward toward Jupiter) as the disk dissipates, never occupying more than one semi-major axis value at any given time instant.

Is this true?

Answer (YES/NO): NO